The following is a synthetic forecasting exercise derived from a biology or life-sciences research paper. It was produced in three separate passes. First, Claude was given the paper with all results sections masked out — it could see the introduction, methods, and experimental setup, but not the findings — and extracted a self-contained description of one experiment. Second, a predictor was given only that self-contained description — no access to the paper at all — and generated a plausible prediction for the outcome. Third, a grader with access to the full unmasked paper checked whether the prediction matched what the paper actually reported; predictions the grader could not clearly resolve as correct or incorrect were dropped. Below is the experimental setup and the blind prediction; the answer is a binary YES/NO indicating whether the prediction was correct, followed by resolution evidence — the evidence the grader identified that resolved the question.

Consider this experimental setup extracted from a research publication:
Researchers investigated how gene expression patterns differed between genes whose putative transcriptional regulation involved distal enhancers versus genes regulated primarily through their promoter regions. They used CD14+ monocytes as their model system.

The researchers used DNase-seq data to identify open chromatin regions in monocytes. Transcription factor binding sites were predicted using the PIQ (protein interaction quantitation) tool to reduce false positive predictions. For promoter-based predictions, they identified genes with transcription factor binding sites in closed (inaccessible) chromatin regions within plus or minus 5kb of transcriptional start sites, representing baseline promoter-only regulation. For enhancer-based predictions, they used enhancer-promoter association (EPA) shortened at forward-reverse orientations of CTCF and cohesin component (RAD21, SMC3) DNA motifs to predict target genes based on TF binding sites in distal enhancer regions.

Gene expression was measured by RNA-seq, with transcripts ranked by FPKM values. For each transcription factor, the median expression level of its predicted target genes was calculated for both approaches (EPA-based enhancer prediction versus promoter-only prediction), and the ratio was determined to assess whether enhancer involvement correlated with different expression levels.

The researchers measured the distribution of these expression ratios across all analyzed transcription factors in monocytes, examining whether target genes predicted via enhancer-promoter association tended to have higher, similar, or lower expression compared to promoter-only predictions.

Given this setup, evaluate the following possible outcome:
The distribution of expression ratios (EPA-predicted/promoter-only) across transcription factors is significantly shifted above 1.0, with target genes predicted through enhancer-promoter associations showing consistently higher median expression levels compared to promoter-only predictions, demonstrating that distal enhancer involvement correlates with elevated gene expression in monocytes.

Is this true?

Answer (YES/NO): YES